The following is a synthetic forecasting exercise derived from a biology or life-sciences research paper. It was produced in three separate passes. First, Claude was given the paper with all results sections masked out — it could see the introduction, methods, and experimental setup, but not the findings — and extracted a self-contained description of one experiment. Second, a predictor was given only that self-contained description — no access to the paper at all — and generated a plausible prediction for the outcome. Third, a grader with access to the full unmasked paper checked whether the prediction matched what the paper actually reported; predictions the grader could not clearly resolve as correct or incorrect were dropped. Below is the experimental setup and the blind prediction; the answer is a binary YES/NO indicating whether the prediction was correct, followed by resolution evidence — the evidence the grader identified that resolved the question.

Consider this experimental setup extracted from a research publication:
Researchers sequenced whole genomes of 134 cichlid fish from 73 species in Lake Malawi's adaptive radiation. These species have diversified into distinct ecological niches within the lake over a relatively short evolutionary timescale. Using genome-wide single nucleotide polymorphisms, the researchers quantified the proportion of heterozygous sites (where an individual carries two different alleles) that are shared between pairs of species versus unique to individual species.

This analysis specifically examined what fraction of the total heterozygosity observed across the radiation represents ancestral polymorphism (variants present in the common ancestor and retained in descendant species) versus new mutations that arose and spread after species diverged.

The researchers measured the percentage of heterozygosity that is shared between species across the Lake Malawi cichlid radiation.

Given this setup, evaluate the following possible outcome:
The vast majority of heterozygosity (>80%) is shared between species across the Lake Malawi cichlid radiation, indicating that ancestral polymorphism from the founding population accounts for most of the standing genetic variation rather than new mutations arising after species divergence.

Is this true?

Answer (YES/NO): YES